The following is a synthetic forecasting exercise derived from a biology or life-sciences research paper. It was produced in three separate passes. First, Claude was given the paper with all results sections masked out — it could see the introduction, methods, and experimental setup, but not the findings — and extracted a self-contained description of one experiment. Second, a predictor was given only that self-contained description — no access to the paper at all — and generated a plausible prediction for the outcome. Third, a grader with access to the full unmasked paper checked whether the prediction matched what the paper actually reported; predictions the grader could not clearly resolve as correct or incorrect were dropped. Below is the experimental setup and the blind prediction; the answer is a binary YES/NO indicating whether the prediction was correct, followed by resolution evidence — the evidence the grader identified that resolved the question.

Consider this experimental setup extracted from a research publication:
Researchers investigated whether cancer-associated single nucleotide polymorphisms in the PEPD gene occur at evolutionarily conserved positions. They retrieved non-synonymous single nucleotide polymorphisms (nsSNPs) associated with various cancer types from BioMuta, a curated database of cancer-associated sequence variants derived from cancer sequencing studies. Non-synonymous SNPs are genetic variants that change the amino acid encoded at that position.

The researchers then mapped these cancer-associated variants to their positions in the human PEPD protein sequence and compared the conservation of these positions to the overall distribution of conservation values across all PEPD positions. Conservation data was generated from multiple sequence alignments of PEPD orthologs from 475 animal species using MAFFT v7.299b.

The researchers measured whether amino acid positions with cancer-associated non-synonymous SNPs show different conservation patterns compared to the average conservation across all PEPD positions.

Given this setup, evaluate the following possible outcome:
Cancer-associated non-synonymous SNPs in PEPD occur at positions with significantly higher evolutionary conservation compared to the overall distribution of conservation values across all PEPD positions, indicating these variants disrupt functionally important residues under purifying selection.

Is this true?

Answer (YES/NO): NO